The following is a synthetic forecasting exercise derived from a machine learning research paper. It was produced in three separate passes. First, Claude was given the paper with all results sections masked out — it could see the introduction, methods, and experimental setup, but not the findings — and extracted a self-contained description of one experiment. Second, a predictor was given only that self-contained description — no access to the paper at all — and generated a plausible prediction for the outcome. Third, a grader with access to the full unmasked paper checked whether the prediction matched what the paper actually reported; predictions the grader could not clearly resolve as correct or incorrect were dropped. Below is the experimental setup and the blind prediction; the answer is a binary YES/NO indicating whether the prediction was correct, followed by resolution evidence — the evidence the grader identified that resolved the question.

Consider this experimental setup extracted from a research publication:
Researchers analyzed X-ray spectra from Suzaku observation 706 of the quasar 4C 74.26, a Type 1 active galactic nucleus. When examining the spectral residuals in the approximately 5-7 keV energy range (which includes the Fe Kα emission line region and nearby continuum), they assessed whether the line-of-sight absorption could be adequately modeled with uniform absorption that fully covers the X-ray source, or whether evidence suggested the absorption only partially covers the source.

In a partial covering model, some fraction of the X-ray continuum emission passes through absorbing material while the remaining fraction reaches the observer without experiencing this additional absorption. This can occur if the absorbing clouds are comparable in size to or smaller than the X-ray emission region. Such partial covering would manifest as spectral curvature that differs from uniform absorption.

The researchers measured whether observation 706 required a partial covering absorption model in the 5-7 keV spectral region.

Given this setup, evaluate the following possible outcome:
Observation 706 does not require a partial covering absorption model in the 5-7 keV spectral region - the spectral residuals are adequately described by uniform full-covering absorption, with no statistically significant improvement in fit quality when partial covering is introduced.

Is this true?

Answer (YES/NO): NO